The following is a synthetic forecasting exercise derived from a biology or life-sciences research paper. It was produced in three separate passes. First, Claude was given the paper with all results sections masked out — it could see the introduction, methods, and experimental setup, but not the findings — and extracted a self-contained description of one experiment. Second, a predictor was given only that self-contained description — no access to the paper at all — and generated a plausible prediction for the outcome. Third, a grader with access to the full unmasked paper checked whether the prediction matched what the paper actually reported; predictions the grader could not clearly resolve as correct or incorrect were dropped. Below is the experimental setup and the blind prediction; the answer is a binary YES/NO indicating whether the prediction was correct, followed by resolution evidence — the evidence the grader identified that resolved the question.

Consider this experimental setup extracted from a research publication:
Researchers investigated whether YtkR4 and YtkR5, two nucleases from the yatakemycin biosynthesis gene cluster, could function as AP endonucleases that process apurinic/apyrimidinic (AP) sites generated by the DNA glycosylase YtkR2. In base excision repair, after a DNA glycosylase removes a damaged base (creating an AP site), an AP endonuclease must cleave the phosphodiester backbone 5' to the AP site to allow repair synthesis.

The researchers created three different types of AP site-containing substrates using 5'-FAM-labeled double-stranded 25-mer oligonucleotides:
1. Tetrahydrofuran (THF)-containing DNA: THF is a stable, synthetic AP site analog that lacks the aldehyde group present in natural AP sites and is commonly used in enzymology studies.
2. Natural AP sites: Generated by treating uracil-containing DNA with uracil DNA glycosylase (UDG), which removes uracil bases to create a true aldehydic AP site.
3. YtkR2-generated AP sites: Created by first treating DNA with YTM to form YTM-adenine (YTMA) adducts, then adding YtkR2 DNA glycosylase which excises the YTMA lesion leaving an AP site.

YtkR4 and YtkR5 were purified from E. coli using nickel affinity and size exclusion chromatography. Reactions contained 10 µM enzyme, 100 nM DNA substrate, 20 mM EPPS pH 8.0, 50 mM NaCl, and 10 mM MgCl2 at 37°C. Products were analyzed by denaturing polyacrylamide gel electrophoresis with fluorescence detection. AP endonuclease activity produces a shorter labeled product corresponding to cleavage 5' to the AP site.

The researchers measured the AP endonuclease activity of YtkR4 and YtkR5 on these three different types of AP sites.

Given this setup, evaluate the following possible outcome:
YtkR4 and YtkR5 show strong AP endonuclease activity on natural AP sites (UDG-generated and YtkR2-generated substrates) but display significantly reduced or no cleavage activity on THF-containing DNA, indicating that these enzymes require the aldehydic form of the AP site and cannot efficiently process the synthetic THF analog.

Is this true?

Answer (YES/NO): NO